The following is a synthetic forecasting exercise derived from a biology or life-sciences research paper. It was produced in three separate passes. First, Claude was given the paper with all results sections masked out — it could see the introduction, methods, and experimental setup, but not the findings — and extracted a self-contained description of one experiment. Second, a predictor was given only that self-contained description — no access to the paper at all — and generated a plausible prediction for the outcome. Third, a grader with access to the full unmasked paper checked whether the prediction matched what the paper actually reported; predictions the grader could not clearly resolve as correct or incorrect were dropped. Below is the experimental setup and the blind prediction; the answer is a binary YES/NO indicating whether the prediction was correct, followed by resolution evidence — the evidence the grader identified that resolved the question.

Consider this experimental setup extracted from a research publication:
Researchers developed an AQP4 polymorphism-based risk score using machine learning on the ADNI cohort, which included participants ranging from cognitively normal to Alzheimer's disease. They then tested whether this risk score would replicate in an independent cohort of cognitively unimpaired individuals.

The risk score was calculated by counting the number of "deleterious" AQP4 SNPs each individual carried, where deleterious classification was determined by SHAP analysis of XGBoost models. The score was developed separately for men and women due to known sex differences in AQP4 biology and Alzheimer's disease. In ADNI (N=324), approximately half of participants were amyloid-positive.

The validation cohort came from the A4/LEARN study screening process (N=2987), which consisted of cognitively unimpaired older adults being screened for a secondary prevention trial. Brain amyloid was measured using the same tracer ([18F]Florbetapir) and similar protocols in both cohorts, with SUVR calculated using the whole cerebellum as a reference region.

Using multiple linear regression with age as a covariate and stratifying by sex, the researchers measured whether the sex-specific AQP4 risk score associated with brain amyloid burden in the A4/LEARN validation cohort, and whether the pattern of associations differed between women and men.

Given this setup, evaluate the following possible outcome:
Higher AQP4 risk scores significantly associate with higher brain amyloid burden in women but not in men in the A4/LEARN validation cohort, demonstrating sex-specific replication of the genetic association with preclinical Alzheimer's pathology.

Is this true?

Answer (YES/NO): YES